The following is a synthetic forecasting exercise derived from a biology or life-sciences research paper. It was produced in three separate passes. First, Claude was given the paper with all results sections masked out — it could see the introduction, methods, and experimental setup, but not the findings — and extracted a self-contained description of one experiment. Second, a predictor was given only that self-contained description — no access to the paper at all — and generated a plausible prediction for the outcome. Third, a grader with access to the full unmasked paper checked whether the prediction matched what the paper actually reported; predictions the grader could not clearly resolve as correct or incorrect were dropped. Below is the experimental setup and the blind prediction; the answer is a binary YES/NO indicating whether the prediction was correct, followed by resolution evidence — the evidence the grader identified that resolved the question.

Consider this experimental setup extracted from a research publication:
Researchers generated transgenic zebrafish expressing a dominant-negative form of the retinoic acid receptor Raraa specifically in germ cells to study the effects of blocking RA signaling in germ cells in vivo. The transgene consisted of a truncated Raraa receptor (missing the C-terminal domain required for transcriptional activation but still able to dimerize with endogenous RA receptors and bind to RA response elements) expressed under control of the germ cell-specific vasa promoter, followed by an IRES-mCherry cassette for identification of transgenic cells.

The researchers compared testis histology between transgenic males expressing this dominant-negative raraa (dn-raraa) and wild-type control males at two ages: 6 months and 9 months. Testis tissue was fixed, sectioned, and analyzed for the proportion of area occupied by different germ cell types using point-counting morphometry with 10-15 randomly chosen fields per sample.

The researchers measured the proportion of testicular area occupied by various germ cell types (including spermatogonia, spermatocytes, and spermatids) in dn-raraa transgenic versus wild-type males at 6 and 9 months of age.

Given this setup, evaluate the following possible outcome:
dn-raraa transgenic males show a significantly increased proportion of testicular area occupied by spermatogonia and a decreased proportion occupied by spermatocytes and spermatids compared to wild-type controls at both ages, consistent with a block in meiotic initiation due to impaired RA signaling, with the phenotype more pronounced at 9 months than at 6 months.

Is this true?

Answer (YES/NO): NO